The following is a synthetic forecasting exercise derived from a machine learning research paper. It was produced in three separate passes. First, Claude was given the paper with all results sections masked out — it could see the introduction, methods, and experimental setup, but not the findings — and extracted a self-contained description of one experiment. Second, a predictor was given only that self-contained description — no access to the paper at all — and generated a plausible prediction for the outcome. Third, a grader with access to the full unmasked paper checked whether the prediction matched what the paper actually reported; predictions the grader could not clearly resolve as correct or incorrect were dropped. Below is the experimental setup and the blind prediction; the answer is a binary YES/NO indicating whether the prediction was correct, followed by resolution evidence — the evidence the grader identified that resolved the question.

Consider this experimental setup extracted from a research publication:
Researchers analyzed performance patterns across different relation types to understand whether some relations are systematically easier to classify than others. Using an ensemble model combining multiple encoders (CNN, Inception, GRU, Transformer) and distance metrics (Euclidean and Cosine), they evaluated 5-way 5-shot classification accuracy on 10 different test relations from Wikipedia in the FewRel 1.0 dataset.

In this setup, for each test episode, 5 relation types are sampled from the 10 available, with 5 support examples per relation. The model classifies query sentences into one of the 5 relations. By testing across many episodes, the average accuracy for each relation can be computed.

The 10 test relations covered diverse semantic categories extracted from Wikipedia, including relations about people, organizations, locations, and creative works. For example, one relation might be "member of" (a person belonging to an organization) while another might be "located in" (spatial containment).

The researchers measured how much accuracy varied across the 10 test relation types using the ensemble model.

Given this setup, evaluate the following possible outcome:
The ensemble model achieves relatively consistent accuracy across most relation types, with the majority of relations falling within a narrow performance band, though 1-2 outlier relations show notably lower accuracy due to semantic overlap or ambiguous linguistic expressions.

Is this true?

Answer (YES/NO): NO